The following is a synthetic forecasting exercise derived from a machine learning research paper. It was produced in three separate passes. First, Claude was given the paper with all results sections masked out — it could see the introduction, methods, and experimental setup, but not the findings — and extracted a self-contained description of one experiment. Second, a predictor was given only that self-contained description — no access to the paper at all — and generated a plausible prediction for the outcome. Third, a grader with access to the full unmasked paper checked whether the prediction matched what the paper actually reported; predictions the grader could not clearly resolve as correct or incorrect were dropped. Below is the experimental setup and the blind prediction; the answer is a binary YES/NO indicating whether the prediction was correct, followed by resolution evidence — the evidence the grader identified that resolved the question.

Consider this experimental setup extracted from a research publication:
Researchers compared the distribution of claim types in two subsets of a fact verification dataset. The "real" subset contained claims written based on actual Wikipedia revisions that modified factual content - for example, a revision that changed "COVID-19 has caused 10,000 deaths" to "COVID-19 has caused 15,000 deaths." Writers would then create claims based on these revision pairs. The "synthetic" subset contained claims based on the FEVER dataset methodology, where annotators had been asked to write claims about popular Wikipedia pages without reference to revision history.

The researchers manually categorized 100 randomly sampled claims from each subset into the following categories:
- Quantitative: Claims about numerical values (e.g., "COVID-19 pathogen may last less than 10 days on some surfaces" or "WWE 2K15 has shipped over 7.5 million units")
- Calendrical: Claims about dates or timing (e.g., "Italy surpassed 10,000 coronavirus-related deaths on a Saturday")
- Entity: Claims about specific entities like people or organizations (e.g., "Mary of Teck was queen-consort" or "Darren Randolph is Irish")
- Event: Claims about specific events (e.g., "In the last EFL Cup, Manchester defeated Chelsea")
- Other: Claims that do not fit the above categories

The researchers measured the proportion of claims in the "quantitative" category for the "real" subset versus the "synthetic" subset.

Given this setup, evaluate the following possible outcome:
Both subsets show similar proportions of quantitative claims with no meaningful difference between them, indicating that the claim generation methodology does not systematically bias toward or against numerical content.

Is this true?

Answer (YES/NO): NO